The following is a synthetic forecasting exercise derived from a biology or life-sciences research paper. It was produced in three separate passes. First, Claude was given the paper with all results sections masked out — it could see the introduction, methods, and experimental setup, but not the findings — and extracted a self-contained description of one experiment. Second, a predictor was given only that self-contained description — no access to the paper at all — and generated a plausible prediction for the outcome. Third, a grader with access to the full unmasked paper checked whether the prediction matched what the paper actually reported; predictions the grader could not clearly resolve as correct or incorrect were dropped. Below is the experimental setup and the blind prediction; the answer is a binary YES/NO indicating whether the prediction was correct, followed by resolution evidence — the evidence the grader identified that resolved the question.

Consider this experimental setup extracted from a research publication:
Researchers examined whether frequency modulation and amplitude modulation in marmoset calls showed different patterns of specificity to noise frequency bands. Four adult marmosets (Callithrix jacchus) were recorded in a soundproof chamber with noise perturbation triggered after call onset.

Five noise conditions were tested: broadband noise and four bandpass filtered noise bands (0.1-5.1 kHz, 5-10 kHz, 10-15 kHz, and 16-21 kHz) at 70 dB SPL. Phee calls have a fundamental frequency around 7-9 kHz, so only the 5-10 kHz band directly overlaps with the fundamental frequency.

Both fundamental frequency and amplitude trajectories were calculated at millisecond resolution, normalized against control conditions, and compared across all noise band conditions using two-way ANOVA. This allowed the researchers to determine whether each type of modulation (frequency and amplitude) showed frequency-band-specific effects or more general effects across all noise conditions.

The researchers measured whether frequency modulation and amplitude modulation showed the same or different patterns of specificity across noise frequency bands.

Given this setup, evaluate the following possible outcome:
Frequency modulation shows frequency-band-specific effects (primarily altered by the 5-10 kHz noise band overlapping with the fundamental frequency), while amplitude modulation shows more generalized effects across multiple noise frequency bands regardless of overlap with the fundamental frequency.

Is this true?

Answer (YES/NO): NO